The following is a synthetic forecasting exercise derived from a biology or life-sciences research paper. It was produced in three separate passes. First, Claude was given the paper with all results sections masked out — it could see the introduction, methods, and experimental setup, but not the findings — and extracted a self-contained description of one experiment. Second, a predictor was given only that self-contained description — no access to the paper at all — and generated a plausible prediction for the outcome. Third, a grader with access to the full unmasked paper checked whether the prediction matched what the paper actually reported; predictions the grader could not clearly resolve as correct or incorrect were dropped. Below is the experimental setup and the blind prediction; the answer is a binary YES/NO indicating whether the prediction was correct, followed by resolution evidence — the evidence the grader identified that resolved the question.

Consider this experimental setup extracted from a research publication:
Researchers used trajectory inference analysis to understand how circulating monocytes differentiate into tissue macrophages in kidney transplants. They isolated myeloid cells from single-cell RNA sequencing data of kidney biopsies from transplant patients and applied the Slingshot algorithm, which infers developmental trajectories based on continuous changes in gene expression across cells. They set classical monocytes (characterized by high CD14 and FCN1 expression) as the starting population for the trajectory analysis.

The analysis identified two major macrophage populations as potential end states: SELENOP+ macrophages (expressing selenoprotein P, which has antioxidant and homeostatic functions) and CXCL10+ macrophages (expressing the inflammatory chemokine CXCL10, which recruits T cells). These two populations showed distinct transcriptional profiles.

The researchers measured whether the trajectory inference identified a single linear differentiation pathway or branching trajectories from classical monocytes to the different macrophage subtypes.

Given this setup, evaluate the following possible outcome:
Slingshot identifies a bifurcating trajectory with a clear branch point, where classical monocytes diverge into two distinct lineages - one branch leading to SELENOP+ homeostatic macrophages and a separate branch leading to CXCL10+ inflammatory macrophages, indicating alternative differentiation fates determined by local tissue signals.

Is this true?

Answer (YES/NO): NO